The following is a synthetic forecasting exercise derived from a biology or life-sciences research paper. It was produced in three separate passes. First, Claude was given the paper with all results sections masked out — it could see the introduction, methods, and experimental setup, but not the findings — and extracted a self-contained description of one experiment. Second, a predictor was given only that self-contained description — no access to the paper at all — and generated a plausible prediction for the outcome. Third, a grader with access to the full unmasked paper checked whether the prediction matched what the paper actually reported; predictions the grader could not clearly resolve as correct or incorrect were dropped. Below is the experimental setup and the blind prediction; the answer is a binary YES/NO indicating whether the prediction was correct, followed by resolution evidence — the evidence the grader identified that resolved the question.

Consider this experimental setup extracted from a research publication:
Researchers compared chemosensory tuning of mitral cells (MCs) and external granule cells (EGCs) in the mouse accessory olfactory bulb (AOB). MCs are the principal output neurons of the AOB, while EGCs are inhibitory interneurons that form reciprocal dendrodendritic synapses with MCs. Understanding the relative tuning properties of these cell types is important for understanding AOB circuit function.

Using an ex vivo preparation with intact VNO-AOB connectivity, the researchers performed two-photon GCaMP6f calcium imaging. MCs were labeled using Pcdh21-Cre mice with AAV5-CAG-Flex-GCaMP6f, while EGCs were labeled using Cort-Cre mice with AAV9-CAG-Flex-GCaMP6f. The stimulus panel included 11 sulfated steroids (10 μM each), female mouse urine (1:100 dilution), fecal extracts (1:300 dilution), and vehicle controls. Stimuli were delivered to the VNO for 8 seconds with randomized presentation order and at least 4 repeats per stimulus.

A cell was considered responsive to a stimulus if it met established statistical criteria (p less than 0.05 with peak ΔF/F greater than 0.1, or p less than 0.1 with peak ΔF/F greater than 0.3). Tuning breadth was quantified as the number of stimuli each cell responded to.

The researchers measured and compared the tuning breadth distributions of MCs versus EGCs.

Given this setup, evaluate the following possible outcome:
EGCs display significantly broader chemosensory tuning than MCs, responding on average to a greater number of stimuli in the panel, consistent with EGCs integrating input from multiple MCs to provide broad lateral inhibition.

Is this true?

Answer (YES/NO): NO